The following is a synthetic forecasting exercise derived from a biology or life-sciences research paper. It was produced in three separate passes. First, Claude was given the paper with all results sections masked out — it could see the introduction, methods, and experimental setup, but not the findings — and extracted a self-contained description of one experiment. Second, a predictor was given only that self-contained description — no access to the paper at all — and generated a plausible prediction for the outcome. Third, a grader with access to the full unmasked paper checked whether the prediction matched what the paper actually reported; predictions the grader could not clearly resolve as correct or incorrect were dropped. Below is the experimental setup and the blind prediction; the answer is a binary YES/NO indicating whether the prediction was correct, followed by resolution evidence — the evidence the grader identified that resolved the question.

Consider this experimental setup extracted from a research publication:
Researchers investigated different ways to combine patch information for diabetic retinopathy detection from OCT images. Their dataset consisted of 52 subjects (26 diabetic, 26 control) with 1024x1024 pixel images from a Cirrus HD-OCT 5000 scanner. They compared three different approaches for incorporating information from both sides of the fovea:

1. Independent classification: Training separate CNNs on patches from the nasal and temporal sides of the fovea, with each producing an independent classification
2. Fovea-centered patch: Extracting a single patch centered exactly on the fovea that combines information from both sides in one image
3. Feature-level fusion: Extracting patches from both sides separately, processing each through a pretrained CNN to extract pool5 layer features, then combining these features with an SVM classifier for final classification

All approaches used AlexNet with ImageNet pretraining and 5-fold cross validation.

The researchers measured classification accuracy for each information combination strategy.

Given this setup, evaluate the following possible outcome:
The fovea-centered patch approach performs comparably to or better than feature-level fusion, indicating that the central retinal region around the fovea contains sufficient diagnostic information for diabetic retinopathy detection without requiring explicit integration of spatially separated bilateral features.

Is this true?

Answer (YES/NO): NO